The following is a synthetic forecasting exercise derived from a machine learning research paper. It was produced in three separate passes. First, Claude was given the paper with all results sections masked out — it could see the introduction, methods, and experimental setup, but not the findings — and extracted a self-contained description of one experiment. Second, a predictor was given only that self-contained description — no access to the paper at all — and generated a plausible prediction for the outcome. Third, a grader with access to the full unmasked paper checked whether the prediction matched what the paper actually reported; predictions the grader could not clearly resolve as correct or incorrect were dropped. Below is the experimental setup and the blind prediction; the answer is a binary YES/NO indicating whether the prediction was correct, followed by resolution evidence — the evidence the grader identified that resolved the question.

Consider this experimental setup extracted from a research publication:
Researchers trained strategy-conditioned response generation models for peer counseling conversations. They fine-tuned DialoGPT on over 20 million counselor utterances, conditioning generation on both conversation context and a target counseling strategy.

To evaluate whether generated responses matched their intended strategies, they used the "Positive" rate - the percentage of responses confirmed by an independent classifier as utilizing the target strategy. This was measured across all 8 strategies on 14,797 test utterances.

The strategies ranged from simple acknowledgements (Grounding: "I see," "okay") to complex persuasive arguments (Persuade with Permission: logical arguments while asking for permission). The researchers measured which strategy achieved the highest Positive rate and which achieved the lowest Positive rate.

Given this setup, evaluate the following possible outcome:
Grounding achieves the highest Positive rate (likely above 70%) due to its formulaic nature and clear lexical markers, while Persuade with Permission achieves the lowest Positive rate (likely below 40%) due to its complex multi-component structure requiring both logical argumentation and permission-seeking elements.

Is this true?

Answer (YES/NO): NO